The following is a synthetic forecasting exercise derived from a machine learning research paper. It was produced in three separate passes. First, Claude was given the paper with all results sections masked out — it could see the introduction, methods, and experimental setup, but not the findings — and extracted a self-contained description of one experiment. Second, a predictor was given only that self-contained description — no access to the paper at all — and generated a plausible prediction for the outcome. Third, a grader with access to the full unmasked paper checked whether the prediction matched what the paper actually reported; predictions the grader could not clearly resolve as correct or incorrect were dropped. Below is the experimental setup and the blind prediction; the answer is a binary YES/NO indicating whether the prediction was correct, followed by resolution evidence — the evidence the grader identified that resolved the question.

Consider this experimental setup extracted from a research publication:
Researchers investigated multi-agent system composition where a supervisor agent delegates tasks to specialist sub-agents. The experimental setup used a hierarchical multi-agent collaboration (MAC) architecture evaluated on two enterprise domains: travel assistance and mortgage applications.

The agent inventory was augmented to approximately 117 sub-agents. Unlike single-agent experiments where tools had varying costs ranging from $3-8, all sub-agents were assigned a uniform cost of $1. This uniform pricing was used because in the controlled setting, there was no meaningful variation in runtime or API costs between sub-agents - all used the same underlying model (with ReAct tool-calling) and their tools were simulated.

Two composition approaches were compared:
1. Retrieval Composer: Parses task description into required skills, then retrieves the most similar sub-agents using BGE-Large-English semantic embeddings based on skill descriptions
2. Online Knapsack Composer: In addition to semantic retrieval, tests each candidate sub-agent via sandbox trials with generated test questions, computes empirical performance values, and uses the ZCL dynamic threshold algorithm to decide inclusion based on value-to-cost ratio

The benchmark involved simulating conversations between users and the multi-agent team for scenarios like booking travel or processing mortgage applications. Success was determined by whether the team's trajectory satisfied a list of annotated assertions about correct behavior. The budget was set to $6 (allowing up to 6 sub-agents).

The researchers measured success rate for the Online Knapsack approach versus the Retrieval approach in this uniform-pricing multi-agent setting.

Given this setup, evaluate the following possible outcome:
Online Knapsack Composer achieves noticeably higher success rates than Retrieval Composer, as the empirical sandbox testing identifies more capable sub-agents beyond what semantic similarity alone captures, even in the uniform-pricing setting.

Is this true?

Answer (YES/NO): YES